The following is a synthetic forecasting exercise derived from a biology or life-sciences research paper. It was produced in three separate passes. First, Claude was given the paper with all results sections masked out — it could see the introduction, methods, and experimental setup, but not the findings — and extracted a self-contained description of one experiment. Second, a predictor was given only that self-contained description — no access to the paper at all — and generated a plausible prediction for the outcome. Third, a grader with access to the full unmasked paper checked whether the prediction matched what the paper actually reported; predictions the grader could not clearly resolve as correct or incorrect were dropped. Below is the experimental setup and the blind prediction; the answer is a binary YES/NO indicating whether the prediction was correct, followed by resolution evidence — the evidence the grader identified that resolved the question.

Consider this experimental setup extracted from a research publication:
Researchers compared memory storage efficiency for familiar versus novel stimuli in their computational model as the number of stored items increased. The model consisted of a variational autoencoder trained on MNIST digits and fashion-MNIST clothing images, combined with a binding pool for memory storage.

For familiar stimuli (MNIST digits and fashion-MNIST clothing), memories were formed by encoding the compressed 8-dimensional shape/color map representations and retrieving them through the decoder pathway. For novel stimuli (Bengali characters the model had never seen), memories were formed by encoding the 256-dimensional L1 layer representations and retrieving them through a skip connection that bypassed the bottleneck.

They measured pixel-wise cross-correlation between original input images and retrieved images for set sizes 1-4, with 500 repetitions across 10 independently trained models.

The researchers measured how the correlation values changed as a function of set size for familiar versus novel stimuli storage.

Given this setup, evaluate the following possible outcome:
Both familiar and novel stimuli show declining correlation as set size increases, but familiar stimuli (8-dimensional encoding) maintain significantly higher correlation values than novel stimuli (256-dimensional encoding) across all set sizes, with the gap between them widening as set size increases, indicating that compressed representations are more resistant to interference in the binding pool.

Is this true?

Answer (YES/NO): YES